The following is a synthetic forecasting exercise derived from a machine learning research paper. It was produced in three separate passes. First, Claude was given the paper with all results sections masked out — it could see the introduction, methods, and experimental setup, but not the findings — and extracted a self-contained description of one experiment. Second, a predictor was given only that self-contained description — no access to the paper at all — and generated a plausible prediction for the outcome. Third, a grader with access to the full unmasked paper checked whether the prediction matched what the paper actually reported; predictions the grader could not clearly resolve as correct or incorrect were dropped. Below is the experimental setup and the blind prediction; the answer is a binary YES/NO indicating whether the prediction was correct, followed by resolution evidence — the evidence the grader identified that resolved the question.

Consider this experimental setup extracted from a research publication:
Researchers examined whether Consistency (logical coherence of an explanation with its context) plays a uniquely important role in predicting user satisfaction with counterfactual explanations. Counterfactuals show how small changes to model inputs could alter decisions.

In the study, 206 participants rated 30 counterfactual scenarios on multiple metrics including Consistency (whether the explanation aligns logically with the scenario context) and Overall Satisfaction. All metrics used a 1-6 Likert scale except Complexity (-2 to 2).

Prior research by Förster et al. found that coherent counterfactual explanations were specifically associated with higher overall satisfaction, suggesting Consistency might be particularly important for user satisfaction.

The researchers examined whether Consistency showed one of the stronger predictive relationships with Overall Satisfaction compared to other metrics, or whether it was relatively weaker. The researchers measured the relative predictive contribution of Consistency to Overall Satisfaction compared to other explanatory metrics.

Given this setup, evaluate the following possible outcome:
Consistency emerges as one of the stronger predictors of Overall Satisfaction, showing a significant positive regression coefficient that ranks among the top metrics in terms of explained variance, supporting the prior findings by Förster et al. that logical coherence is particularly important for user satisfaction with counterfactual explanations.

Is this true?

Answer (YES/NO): NO